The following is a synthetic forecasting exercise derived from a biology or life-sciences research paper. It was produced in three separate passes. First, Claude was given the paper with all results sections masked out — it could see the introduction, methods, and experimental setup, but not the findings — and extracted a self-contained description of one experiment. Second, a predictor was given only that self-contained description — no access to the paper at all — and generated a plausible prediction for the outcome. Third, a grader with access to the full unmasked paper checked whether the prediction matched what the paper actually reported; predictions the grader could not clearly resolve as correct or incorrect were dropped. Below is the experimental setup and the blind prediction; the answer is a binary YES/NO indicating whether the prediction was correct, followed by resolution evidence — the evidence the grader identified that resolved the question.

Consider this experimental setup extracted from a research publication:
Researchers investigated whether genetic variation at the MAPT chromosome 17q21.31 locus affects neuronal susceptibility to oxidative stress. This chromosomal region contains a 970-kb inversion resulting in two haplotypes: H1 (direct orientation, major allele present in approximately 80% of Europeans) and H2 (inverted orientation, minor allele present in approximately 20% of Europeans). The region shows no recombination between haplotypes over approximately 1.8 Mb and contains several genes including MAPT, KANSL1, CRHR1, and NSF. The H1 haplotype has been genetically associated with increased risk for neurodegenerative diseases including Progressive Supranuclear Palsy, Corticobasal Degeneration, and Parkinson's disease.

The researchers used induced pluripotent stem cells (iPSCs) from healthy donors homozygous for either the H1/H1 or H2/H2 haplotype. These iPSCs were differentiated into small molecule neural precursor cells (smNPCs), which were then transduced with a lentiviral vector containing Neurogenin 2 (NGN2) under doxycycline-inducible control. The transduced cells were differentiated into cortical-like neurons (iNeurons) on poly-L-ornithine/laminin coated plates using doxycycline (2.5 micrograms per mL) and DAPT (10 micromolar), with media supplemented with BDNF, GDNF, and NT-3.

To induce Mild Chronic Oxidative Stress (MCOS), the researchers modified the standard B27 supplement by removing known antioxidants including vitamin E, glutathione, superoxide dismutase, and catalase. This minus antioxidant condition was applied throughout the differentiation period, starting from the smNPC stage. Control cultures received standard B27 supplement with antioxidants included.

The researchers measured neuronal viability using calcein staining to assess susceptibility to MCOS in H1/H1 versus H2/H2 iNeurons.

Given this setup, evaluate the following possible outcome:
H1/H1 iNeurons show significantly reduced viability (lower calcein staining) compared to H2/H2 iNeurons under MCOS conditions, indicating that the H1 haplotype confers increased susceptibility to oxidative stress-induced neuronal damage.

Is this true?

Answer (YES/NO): YES